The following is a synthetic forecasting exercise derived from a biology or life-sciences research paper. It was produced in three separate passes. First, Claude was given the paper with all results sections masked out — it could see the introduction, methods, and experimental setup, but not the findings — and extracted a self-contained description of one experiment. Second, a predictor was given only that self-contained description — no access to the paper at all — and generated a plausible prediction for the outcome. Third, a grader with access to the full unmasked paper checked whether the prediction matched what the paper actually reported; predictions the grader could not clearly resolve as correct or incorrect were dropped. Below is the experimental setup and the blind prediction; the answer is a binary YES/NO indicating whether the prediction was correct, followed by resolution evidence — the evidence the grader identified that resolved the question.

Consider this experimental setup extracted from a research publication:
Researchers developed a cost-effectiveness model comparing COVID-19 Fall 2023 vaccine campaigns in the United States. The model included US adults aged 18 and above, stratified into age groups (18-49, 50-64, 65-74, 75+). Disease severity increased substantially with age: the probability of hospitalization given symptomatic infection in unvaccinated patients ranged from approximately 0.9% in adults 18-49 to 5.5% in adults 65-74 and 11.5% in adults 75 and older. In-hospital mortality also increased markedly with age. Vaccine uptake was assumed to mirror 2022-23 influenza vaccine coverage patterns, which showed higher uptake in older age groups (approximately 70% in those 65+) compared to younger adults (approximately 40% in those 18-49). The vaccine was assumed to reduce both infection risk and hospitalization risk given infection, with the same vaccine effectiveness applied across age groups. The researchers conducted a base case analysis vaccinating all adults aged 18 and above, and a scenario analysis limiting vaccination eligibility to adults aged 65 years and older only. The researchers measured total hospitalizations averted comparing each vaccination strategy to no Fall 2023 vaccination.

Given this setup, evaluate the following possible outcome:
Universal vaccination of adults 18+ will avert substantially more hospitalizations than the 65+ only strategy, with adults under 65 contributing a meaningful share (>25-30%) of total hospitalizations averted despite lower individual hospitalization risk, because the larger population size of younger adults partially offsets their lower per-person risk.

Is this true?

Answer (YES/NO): YES